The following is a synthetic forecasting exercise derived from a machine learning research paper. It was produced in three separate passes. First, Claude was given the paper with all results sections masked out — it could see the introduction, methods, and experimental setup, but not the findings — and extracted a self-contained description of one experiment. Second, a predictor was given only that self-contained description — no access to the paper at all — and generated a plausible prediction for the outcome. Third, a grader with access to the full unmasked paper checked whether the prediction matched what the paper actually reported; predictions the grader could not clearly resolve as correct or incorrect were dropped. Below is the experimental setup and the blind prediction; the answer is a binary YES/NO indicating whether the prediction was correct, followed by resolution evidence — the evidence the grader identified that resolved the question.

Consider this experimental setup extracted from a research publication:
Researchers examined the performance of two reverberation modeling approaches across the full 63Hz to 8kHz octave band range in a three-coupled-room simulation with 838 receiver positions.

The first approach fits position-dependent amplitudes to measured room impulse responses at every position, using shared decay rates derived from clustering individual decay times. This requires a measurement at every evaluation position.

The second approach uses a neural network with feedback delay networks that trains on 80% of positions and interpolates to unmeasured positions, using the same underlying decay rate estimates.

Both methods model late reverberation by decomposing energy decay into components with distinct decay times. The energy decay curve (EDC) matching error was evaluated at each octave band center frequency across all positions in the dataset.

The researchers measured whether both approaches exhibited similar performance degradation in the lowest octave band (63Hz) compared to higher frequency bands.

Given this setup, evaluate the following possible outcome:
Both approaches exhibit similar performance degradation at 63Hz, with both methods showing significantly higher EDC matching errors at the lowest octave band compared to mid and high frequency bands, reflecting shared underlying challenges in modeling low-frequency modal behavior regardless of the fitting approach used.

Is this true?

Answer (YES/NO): YES